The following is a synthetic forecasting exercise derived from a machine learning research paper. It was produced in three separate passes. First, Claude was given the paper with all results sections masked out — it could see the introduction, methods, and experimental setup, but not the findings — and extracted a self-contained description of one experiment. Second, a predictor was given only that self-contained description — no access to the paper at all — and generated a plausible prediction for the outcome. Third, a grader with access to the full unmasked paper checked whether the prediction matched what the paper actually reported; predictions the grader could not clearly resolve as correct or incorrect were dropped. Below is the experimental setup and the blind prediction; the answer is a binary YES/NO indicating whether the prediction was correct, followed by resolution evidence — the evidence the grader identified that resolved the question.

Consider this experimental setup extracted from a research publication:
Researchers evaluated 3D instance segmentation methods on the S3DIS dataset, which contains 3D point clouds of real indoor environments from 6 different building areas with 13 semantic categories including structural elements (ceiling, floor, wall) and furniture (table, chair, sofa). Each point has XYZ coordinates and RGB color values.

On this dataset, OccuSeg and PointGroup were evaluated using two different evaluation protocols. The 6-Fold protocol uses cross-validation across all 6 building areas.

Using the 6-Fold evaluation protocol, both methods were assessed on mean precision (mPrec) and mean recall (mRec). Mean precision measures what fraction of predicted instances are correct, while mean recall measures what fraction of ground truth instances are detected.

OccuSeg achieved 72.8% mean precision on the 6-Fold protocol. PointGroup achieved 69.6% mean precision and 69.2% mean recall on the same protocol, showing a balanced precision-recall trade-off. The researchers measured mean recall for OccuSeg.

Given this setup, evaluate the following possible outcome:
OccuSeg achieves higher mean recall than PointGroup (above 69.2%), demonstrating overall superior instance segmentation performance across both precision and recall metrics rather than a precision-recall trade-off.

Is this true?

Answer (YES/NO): NO